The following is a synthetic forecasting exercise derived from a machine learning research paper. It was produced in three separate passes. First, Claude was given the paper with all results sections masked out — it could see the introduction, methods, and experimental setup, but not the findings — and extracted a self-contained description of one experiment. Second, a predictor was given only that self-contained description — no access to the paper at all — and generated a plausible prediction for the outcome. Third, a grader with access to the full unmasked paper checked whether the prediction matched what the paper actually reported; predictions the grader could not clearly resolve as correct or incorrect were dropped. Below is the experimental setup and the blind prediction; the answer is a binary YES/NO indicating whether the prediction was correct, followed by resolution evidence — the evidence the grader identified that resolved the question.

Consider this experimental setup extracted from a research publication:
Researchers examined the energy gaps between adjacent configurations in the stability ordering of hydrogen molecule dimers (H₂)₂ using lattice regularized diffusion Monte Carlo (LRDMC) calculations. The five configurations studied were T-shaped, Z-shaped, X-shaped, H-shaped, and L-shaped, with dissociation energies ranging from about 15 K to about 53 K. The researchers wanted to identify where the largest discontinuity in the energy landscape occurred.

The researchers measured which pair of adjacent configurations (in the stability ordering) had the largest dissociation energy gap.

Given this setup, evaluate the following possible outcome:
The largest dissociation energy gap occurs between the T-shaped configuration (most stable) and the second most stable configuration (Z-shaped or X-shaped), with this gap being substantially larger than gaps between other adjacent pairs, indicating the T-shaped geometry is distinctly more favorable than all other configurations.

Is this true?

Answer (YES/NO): NO